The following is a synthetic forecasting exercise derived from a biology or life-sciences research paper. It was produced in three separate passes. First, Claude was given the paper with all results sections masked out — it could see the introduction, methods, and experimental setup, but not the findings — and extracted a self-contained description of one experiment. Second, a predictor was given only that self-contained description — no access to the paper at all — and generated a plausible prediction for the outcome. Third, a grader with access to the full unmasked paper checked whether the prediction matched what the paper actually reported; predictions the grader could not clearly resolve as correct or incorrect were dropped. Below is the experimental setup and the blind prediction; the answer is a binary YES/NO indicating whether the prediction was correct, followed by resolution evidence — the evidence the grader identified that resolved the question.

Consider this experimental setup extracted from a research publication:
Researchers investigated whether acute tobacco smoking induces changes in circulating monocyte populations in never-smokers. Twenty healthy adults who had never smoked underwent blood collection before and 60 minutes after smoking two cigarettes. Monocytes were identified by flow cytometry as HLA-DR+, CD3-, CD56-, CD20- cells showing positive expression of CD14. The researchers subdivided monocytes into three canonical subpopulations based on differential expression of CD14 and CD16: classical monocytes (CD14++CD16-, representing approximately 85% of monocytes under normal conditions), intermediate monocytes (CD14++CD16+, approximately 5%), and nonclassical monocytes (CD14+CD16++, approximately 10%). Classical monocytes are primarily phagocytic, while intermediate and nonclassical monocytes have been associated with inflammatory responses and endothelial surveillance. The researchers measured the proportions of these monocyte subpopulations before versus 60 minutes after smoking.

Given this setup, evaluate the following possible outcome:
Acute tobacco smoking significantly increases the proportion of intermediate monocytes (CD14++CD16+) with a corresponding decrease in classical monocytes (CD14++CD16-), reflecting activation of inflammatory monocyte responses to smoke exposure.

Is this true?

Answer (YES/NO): NO